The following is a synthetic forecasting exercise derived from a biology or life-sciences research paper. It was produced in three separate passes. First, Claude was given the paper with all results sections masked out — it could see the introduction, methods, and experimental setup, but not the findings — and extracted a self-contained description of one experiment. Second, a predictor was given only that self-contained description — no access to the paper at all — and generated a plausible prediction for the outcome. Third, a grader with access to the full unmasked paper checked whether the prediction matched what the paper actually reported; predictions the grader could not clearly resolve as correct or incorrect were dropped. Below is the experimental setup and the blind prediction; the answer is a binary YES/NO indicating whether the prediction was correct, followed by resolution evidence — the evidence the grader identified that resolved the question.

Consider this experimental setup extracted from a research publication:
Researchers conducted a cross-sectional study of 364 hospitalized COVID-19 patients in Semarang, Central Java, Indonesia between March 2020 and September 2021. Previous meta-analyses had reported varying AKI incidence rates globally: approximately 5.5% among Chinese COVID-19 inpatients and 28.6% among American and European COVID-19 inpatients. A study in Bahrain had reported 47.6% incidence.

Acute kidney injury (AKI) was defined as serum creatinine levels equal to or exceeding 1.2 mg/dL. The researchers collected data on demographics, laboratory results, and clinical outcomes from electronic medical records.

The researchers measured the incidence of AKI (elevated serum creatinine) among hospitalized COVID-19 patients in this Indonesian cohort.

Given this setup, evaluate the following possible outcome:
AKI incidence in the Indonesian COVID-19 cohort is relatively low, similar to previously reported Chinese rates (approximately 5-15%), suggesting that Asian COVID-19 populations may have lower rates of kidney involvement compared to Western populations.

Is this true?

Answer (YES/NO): NO